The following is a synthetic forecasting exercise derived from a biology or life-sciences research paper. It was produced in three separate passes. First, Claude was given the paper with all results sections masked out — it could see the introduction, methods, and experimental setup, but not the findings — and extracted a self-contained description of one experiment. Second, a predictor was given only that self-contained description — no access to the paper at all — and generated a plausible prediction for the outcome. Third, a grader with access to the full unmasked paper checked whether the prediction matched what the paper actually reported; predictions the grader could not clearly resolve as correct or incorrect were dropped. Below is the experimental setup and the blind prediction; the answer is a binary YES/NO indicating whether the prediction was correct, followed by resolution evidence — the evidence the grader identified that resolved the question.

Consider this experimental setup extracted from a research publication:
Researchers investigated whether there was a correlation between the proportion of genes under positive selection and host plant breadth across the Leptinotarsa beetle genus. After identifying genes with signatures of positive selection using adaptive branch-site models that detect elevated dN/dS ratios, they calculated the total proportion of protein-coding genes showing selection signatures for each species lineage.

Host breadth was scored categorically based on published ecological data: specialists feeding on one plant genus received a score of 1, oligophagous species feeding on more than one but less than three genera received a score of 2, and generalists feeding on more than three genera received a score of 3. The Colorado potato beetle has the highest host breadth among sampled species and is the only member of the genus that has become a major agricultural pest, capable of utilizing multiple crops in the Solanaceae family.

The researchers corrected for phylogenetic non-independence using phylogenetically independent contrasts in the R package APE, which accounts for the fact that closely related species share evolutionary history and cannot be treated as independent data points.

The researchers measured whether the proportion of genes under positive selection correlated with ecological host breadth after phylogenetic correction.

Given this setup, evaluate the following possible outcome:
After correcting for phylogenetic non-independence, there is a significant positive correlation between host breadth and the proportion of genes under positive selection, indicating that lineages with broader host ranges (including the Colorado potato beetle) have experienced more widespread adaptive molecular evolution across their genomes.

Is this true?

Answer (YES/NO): NO